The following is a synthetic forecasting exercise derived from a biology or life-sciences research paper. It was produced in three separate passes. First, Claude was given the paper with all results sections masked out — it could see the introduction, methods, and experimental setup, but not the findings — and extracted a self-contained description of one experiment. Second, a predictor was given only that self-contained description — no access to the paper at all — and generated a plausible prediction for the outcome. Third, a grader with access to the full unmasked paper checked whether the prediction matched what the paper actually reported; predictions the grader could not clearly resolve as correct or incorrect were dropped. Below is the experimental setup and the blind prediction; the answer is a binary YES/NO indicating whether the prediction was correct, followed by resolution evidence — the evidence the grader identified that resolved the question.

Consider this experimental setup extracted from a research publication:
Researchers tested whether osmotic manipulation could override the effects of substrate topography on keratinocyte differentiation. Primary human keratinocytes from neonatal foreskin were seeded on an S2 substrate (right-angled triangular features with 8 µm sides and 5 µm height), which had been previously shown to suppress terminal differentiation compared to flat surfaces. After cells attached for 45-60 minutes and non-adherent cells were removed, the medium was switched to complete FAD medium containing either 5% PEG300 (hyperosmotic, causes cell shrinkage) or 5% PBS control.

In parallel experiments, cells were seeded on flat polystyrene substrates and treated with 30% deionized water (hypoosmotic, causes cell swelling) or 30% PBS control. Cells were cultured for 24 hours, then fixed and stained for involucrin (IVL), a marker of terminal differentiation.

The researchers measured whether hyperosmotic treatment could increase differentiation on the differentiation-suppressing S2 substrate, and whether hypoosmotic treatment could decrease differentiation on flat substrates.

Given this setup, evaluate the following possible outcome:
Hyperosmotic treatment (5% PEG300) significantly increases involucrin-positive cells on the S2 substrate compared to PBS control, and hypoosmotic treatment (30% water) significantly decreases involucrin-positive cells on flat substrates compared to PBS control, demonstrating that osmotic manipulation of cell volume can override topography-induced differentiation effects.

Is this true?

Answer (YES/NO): NO